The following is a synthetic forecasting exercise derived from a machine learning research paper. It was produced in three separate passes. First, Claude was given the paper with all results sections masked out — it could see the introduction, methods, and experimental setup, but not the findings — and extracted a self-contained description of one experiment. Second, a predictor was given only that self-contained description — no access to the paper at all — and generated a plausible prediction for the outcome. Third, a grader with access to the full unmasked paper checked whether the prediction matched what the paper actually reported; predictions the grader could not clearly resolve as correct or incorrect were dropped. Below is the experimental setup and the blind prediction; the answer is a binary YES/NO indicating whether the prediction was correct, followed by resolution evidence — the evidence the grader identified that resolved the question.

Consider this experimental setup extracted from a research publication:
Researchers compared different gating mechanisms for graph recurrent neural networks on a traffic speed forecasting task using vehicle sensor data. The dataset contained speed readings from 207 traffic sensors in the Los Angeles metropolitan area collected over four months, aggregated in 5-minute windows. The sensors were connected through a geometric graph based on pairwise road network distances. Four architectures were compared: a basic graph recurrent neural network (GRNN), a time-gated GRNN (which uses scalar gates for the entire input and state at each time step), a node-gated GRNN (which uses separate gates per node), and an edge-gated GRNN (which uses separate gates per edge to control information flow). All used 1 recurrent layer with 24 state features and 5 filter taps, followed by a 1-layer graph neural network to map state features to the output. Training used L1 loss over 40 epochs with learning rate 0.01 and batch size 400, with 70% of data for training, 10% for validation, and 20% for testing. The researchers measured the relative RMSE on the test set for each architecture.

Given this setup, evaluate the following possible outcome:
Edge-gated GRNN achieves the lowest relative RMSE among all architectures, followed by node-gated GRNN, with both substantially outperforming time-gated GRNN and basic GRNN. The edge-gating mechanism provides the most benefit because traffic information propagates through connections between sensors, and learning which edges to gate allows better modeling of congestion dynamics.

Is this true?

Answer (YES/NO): NO